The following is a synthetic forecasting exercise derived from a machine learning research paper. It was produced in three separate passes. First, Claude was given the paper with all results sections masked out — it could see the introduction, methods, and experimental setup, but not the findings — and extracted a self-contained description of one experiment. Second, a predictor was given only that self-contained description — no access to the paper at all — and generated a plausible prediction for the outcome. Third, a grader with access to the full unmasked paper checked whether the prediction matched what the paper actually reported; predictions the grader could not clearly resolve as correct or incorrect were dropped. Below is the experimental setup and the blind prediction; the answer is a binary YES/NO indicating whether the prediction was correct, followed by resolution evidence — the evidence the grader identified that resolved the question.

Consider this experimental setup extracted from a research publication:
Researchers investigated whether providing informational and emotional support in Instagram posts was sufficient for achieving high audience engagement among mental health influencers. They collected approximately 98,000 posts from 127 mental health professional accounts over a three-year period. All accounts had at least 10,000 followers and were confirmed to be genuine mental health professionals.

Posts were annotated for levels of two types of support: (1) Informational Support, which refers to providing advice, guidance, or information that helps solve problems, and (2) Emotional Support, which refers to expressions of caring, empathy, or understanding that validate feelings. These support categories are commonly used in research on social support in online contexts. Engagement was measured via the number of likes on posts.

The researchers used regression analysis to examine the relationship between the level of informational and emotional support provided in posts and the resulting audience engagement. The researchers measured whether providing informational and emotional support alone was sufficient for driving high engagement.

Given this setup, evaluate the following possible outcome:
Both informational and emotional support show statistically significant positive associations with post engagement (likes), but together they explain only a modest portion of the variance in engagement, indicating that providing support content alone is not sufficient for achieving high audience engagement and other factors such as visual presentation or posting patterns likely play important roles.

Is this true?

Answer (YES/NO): NO